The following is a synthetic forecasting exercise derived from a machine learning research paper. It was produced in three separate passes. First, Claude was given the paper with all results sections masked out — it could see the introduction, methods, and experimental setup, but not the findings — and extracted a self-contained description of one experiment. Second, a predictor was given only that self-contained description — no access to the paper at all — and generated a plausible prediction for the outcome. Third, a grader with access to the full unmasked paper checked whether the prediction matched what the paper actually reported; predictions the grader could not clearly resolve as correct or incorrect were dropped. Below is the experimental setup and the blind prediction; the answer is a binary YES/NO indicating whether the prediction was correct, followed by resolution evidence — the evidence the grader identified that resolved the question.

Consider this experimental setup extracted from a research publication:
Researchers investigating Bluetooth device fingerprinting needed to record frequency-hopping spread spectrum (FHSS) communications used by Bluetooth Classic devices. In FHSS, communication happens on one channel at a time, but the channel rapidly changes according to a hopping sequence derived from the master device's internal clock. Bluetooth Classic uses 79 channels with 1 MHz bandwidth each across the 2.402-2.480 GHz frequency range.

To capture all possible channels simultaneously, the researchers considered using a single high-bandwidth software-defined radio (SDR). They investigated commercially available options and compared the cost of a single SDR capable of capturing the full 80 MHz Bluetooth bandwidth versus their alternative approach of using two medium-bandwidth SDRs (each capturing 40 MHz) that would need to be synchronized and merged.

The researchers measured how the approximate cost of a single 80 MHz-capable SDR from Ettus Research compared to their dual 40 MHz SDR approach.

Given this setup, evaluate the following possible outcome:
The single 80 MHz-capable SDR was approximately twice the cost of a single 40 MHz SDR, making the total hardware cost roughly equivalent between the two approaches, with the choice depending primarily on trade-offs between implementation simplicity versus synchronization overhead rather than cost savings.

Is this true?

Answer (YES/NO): NO